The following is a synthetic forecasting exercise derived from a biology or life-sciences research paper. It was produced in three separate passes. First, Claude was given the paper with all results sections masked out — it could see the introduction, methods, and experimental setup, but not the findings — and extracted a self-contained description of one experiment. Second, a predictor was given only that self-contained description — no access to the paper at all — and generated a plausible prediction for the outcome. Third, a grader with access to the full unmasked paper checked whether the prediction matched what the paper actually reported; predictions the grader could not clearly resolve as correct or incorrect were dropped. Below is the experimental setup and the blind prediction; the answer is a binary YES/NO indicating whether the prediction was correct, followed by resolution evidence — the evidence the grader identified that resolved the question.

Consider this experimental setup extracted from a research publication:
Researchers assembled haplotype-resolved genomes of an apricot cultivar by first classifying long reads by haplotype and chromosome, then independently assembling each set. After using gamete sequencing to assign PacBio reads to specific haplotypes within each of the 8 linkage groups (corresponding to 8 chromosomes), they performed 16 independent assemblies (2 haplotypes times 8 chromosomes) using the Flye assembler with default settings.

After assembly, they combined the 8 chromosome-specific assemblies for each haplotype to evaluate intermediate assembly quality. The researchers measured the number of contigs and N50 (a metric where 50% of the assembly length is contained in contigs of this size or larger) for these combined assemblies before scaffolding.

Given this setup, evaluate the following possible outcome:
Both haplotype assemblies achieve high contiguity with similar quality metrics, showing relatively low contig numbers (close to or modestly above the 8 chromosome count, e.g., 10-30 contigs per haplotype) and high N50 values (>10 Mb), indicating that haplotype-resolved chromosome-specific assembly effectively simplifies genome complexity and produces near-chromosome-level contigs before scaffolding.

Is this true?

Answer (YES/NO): NO